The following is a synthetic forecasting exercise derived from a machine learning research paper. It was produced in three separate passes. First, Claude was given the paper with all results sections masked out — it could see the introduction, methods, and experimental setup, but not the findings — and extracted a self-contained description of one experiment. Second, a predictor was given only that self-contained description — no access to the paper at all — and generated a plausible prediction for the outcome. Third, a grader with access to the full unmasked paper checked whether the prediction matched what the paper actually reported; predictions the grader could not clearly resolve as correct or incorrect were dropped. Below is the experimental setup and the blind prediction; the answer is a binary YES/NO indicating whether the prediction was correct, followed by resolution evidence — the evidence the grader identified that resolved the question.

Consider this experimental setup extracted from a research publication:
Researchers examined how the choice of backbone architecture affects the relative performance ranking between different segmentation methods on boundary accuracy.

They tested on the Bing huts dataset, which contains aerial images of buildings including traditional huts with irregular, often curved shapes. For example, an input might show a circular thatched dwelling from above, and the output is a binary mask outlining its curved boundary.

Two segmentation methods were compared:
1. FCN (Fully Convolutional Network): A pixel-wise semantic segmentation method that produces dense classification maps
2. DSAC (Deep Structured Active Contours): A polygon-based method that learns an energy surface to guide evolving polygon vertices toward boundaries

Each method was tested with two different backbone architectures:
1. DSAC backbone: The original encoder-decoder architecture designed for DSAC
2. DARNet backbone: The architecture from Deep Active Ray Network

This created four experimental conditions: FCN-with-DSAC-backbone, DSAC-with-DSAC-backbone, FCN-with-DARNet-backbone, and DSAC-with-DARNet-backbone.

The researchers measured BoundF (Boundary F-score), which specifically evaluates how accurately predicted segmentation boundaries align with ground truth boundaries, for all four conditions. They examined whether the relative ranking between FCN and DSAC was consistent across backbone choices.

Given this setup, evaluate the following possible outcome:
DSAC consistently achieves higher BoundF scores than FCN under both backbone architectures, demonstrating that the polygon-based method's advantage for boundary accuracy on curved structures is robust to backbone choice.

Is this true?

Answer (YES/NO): NO